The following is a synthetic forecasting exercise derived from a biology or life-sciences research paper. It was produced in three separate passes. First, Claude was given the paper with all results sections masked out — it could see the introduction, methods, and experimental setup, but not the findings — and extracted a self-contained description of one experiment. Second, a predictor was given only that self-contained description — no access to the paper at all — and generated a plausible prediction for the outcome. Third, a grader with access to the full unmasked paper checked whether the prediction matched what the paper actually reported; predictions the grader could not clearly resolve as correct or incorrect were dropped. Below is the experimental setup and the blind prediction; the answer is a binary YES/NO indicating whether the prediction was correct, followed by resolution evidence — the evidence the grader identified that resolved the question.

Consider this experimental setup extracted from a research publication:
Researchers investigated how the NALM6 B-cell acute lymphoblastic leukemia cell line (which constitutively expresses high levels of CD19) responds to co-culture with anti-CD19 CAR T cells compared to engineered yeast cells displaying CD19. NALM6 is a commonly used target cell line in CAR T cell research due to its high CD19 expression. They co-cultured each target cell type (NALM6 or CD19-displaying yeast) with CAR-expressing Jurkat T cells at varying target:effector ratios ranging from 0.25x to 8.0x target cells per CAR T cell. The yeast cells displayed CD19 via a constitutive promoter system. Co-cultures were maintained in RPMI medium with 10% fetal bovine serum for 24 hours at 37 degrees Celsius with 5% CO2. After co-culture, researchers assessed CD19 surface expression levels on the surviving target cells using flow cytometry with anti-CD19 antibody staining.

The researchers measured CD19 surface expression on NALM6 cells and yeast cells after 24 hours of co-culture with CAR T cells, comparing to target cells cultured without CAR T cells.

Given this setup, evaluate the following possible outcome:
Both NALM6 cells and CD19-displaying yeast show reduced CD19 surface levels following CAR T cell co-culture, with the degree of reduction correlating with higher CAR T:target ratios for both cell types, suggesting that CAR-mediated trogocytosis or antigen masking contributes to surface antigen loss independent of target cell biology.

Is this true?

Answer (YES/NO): NO